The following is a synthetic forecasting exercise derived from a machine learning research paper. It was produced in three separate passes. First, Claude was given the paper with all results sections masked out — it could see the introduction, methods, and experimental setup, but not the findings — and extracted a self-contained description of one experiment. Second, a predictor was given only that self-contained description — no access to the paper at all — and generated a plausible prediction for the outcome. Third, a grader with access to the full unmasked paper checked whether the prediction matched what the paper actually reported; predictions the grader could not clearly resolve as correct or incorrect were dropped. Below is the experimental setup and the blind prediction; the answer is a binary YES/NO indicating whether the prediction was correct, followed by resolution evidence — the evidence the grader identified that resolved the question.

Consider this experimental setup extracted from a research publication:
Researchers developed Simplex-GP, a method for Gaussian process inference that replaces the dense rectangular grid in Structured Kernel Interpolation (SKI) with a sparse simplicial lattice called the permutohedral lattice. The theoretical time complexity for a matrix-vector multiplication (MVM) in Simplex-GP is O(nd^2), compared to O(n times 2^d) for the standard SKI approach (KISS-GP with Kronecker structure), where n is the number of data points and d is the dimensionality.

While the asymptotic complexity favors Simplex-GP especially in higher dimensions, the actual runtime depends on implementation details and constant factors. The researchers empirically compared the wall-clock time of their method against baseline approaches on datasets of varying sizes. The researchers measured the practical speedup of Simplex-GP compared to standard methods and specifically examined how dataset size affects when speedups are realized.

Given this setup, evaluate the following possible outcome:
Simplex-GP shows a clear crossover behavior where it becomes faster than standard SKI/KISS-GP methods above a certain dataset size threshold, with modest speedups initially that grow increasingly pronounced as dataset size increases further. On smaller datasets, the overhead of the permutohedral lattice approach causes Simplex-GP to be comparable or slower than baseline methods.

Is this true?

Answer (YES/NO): NO